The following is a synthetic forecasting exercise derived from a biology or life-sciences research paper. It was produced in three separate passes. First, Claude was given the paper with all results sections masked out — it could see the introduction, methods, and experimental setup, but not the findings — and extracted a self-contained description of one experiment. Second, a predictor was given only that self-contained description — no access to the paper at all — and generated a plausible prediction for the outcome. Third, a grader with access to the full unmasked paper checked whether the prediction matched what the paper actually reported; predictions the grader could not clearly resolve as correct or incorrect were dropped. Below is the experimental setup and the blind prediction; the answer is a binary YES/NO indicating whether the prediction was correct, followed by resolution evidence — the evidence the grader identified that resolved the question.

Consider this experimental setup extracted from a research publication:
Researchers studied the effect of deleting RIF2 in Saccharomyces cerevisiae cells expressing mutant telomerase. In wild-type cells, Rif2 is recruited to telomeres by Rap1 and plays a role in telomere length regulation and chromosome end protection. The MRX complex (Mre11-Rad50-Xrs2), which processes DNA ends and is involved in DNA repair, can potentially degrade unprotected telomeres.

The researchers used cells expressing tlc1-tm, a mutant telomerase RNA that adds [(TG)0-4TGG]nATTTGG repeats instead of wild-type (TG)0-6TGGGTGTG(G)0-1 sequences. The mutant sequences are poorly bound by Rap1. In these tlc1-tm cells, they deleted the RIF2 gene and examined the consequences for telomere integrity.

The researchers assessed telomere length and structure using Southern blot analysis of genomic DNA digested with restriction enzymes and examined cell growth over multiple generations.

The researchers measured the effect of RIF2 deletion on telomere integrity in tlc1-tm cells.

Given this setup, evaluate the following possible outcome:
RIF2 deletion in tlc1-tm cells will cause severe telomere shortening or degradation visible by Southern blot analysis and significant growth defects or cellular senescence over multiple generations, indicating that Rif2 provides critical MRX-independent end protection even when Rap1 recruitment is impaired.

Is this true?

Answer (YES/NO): NO